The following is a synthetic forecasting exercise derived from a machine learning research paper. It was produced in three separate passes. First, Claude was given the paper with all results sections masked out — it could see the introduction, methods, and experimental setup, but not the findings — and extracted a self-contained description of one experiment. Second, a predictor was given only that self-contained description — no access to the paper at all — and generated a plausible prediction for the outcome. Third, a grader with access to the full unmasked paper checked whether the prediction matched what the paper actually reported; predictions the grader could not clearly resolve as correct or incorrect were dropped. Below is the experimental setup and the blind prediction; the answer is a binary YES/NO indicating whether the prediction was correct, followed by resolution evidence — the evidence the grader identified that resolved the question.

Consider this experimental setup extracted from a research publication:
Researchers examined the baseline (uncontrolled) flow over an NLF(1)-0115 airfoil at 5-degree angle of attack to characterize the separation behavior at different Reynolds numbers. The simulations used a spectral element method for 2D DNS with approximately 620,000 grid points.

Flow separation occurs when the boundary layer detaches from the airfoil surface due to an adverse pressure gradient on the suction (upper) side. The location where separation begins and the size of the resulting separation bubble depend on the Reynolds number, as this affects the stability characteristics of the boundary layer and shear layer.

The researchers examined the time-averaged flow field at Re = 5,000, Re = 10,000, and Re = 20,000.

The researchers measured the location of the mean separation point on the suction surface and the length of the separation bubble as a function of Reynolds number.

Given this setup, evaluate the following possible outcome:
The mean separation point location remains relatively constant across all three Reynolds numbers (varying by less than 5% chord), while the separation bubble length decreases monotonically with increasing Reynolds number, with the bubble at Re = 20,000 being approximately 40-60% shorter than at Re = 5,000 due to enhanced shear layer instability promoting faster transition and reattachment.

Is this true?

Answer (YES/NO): NO